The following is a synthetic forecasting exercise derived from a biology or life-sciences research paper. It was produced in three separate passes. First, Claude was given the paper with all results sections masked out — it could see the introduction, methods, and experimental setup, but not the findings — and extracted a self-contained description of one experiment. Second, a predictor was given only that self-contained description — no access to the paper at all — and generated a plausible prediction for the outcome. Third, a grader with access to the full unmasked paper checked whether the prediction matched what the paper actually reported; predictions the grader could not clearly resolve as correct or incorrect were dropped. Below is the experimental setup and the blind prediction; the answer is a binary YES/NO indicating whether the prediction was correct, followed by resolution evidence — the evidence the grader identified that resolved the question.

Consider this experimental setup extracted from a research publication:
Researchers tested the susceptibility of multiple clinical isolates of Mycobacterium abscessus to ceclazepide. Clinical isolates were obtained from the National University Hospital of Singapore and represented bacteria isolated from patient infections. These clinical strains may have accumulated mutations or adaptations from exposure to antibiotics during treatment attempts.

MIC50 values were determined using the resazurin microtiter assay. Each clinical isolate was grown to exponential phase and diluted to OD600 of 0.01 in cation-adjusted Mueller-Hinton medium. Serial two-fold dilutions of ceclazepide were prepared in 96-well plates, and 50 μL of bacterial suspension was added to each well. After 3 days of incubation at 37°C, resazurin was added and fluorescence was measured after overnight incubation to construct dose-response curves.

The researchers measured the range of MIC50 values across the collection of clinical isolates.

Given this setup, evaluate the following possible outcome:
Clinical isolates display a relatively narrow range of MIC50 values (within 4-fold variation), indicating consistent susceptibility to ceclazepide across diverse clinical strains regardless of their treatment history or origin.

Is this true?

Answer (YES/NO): YES